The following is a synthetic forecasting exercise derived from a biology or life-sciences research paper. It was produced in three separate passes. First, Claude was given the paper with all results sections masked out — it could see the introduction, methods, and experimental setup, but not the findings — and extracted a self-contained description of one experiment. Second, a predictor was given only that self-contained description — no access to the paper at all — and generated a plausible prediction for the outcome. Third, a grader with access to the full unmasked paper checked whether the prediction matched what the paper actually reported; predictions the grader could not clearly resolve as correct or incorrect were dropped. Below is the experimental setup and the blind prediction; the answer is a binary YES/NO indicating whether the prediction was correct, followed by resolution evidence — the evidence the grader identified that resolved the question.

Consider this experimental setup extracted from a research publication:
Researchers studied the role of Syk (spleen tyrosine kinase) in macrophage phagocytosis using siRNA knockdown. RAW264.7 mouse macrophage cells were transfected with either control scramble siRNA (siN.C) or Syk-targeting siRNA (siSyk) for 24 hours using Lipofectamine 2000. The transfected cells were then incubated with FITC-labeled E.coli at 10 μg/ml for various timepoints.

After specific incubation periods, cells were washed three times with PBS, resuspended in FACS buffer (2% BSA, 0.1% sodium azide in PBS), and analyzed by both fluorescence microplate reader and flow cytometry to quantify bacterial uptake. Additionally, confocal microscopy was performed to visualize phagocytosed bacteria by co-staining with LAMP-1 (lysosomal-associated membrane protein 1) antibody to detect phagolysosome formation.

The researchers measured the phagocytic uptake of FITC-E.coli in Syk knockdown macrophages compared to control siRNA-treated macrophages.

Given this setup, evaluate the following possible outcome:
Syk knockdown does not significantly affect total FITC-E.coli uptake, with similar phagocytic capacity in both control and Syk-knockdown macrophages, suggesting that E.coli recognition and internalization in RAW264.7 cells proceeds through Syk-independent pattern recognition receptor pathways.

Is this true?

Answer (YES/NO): NO